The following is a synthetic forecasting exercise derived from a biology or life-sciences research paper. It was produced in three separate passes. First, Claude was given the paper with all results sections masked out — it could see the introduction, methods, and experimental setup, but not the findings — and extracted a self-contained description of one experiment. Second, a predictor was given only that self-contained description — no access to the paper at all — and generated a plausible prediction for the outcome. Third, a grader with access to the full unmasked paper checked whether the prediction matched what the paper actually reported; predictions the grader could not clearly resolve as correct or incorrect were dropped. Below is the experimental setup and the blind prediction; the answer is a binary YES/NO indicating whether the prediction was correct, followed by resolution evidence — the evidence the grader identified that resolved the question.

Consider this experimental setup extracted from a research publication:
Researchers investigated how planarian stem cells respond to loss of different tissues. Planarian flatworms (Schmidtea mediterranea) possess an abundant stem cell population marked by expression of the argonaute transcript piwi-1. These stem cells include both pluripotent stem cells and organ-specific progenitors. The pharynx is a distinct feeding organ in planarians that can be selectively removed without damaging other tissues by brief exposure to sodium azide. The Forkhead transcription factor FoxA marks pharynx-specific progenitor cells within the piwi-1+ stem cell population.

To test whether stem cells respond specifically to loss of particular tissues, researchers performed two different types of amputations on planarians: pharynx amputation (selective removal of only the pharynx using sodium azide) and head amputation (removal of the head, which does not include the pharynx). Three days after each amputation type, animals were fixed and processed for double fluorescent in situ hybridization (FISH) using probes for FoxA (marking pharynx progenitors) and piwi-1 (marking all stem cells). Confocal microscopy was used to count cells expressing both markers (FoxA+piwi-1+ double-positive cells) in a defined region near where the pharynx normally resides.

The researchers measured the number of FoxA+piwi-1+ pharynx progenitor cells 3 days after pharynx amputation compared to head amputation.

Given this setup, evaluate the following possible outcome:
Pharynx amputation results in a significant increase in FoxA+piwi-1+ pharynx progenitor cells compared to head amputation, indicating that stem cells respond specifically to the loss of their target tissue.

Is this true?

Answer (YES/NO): YES